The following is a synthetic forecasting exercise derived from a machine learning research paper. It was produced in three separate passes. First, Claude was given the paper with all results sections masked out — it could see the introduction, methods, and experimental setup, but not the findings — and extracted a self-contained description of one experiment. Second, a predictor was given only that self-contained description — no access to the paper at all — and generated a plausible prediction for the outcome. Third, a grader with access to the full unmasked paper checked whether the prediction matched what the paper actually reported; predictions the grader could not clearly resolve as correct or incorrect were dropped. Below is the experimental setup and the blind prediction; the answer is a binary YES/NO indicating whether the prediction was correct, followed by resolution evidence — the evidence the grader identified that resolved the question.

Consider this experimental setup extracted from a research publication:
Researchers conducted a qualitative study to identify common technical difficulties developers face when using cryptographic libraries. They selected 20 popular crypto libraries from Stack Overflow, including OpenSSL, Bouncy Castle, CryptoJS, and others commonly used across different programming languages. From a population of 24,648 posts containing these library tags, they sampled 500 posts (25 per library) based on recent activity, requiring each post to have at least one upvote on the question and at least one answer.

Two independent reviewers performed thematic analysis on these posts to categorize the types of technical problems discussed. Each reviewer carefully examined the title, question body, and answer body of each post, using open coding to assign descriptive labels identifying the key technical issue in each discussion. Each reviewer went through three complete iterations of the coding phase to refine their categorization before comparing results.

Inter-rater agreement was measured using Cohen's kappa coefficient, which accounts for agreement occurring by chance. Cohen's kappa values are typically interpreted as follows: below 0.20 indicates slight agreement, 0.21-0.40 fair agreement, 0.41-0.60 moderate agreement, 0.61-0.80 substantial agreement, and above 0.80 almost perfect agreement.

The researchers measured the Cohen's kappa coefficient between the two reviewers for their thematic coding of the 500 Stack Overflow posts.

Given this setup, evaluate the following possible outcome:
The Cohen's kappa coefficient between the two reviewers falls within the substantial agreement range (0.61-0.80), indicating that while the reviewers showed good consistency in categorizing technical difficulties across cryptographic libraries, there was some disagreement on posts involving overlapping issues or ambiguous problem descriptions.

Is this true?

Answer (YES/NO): YES